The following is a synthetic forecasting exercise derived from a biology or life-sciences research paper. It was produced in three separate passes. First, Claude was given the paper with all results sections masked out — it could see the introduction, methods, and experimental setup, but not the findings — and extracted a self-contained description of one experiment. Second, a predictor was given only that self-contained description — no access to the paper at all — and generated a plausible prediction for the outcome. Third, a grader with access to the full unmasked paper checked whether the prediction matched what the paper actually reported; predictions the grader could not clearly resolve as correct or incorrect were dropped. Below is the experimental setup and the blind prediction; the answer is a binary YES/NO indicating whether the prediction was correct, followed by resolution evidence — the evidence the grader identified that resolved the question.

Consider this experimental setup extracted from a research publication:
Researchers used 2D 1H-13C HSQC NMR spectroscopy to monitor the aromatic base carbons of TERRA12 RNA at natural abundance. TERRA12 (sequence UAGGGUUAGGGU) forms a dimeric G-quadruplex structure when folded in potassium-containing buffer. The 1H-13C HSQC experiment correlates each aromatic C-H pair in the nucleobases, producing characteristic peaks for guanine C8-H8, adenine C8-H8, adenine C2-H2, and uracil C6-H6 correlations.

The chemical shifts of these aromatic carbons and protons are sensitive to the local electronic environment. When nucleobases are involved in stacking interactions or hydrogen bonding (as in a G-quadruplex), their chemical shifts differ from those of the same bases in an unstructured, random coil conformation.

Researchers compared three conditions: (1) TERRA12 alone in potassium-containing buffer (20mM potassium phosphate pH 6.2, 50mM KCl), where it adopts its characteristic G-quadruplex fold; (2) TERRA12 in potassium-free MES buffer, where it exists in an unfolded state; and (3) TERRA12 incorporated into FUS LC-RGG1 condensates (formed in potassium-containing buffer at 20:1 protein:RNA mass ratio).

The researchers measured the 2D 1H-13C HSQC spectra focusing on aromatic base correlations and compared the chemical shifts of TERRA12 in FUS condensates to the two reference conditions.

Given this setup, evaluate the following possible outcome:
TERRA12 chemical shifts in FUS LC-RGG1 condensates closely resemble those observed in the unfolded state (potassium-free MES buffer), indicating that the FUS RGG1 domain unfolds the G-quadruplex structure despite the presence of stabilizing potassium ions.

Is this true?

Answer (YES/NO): YES